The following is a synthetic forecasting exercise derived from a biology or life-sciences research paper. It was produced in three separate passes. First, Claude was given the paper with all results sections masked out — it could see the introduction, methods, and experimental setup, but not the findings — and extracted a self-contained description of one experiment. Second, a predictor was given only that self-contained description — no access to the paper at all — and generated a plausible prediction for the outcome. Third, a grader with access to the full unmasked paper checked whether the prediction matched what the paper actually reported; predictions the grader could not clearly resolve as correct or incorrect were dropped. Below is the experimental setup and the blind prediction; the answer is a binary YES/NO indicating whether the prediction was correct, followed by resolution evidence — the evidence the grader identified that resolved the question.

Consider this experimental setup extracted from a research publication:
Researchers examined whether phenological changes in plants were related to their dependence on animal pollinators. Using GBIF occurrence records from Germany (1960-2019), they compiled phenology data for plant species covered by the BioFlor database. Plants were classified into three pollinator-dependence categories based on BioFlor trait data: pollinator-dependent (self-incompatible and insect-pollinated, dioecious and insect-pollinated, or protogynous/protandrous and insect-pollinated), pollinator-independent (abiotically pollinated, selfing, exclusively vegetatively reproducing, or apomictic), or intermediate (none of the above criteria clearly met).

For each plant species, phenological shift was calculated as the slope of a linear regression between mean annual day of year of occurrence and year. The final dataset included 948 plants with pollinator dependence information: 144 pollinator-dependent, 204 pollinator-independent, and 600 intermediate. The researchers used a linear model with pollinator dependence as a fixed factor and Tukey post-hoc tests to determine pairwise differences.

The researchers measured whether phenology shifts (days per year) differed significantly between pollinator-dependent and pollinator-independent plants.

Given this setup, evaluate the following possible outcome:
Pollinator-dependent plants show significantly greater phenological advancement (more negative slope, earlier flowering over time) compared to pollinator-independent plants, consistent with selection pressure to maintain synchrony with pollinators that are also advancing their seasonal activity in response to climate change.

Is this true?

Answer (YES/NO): NO